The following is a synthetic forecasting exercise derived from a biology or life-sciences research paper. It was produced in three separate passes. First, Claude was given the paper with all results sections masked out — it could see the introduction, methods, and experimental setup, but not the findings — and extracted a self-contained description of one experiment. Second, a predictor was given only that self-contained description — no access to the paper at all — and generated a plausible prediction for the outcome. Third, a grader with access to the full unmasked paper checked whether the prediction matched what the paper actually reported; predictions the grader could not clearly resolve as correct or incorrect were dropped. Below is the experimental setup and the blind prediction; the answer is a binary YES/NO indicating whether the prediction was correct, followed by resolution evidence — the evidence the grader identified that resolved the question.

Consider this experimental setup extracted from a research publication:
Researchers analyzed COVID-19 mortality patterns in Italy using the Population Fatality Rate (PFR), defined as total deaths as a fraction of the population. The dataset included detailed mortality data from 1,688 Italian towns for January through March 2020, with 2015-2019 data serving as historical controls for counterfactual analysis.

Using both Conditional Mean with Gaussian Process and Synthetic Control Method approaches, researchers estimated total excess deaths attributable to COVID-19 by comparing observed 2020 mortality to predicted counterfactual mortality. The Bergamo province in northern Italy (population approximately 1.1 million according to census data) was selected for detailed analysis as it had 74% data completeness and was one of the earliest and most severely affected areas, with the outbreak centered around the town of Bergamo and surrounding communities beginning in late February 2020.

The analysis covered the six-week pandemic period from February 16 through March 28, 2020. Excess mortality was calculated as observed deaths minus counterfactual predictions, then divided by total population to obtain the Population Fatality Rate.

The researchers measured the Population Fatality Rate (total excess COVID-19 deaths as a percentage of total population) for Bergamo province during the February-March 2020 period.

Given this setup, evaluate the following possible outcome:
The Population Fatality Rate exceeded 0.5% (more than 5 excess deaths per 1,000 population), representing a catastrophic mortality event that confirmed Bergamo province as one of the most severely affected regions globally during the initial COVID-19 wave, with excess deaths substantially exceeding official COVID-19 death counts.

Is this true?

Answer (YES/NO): YES